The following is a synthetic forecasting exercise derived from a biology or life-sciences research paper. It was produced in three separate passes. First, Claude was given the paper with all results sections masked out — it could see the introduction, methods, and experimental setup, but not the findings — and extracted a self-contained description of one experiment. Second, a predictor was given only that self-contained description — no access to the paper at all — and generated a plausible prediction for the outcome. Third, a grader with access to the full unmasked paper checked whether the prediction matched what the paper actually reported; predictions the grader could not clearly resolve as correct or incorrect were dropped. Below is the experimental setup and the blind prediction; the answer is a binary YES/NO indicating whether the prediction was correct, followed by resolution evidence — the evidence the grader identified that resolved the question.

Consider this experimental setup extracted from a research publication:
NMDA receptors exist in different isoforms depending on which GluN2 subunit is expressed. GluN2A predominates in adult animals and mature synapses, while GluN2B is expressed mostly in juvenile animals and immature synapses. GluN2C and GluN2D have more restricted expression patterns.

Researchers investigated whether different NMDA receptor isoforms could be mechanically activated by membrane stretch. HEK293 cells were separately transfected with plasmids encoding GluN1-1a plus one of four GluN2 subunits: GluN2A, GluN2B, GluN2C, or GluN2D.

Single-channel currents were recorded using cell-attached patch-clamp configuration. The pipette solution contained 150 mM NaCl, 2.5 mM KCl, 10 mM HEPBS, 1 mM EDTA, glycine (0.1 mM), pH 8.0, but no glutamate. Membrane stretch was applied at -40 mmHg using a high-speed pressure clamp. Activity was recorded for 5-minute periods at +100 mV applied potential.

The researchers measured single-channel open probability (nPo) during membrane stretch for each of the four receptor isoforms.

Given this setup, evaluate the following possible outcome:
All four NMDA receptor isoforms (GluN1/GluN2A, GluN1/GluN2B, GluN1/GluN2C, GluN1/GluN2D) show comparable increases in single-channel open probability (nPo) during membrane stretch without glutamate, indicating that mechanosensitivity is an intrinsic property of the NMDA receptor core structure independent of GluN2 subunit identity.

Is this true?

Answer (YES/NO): NO